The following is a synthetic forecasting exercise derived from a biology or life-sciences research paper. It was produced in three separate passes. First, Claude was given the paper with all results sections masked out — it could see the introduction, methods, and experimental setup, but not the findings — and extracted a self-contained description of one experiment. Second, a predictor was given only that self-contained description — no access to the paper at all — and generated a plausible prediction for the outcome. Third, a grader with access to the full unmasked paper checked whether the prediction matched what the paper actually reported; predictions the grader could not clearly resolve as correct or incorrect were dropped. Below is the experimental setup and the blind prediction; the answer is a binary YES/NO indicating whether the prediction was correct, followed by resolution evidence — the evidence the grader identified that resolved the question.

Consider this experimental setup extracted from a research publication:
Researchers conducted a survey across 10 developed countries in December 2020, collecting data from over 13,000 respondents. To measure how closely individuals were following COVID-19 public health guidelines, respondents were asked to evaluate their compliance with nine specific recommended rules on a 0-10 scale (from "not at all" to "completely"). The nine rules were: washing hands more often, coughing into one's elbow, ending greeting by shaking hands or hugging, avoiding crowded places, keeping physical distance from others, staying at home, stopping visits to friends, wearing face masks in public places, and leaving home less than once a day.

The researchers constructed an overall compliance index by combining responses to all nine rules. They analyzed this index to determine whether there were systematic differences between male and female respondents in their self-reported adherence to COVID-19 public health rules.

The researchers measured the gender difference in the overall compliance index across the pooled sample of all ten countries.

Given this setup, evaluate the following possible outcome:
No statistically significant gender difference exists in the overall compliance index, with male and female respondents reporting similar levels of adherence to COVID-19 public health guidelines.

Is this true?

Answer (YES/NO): NO